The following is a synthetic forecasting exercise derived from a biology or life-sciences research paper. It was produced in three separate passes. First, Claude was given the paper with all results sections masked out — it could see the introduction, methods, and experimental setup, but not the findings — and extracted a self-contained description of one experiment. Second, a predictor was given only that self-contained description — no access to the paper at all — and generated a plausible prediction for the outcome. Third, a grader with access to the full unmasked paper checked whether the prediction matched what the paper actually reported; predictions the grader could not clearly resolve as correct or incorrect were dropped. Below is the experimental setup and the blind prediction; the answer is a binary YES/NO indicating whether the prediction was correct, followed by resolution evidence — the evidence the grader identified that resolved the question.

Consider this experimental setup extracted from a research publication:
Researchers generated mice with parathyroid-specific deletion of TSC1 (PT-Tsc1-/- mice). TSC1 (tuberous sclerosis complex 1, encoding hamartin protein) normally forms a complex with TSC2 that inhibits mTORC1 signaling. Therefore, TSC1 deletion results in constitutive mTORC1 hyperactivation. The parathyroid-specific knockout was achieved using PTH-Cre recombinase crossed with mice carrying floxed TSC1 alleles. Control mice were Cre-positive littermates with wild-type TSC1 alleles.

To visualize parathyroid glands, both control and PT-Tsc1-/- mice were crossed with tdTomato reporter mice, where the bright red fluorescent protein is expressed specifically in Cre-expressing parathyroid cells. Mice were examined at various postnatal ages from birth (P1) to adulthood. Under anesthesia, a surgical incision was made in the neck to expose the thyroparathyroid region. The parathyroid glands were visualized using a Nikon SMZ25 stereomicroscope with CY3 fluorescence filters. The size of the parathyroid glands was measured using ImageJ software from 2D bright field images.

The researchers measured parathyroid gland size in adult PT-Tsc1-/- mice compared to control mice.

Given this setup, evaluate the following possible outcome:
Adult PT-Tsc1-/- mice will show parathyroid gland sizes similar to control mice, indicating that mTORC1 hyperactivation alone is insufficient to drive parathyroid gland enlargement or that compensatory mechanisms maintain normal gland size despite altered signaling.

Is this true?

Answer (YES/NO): NO